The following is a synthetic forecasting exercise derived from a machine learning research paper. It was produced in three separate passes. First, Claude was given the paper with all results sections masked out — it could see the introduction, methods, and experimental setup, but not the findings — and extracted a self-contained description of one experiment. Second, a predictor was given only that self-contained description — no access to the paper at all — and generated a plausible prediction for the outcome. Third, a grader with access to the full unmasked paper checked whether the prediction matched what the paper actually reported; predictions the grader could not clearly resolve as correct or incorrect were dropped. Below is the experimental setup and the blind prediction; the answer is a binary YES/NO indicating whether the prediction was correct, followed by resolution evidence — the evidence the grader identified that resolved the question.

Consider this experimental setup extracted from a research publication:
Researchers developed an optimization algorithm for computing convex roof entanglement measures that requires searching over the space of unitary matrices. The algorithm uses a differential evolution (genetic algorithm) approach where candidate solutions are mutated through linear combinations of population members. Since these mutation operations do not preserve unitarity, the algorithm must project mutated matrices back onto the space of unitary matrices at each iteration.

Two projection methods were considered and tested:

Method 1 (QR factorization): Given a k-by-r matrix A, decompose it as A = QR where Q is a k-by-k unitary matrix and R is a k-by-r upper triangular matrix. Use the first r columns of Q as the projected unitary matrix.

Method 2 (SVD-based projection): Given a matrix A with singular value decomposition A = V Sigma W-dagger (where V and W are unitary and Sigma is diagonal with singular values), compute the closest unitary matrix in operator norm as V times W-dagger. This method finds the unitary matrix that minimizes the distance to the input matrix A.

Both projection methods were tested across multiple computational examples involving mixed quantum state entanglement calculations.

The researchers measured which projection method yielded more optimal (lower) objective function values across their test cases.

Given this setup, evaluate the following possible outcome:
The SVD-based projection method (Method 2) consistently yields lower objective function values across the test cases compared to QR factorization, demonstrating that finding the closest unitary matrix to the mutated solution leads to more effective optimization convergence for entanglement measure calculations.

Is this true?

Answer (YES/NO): NO